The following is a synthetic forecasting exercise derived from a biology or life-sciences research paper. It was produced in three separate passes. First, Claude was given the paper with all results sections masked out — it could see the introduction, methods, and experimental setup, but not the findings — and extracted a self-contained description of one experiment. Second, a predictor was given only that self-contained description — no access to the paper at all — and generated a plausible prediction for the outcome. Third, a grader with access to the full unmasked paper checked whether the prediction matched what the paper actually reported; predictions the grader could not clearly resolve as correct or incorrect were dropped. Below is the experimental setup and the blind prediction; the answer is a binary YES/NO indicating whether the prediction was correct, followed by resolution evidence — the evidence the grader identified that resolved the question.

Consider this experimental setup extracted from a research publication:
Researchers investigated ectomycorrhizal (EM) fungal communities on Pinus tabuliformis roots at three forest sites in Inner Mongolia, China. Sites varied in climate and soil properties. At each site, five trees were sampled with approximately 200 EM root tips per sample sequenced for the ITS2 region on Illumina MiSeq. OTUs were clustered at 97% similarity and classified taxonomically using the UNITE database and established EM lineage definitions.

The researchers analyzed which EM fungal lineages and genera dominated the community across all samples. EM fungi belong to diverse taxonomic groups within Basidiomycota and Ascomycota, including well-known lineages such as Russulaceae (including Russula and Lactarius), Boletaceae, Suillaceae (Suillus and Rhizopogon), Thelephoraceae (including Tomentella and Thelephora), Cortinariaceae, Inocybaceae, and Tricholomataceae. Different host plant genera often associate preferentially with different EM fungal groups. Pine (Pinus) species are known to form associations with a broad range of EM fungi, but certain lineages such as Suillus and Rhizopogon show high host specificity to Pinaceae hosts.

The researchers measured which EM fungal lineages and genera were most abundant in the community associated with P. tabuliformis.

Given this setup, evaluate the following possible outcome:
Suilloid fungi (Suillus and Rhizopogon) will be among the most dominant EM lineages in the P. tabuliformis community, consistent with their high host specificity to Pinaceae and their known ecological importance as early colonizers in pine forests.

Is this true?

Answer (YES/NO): YES